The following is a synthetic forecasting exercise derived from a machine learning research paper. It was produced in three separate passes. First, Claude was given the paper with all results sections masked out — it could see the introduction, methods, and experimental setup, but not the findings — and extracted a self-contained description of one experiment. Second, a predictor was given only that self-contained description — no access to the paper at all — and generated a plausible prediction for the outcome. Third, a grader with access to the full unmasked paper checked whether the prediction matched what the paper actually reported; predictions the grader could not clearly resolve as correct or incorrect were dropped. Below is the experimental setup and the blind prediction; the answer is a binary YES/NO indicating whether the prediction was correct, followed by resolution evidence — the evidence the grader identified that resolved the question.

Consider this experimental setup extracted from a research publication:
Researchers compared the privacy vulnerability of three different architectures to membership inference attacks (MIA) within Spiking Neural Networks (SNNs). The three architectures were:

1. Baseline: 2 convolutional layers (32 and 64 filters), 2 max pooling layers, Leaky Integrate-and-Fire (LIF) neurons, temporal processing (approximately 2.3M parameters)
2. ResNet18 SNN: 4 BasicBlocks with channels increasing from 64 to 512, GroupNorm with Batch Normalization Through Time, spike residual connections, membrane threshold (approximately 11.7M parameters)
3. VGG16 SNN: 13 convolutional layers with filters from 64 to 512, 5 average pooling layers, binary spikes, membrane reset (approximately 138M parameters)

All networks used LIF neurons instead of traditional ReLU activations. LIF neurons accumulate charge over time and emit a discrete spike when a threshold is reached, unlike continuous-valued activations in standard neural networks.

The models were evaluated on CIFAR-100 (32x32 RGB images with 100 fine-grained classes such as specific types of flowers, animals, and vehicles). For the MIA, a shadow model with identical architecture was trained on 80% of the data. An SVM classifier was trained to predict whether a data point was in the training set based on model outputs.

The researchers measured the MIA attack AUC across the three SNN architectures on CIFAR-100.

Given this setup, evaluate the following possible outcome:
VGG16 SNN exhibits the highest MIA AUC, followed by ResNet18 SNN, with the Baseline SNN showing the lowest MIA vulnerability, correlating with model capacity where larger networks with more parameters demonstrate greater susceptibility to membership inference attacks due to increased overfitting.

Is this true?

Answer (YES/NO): NO